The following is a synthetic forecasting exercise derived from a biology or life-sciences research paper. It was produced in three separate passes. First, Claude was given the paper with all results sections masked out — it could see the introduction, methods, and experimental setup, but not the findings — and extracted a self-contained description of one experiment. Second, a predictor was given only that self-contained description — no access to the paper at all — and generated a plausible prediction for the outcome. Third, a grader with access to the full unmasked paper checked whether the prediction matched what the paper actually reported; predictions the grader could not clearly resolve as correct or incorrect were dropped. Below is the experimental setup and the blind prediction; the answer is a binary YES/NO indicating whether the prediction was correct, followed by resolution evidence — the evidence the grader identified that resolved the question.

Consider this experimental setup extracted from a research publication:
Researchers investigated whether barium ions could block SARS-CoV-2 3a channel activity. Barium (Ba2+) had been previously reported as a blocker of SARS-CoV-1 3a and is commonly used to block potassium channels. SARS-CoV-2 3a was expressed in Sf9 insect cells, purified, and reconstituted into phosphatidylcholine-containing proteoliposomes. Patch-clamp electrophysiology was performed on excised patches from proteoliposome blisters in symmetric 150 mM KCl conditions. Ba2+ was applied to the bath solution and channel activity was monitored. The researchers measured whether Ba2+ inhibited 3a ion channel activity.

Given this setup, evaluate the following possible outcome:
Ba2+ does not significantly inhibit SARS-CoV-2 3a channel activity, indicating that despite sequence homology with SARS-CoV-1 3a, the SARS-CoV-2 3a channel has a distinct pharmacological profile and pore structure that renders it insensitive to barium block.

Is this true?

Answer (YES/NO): YES